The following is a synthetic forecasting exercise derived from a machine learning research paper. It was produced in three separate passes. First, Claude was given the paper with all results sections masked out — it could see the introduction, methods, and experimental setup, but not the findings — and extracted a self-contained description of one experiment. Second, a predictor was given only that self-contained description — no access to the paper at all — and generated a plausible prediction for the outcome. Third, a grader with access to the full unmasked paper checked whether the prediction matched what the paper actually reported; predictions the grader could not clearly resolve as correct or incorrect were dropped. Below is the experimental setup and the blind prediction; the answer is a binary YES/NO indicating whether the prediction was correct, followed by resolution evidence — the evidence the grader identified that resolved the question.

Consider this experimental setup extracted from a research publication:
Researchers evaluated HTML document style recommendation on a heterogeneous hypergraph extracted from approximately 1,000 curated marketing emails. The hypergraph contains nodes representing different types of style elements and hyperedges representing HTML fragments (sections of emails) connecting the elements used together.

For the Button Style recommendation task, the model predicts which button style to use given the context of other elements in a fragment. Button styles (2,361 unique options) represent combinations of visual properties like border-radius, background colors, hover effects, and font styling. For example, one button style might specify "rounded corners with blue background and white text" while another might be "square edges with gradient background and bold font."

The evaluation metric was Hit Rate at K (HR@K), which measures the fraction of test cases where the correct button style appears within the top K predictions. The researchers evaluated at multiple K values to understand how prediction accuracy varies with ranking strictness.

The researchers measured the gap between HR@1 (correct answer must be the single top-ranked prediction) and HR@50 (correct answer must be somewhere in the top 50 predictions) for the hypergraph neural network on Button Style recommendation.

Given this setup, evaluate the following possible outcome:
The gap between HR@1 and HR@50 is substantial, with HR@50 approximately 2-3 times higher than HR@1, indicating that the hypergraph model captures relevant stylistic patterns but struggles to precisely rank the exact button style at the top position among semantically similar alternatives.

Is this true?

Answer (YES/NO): YES